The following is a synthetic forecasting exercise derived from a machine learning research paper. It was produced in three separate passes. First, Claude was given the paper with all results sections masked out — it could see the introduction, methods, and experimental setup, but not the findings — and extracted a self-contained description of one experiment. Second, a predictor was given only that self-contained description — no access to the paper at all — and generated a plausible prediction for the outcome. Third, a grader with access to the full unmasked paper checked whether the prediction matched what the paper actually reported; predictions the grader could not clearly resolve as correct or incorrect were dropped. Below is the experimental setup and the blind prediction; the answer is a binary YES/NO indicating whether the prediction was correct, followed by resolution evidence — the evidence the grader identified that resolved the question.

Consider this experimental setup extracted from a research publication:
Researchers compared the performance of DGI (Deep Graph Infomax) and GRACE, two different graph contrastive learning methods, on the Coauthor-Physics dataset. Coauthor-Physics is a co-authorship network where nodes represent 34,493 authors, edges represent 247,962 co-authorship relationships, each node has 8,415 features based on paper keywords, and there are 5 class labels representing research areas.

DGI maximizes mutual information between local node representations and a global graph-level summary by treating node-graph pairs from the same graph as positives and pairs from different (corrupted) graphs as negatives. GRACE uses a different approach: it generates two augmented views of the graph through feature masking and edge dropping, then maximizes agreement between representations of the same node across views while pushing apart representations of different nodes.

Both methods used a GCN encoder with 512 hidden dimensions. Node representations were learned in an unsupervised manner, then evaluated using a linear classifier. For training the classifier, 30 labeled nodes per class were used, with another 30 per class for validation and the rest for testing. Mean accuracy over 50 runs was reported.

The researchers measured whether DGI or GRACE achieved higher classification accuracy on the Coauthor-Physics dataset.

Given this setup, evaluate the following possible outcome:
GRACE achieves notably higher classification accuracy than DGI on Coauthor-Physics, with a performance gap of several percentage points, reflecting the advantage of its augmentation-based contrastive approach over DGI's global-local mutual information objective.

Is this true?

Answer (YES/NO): NO